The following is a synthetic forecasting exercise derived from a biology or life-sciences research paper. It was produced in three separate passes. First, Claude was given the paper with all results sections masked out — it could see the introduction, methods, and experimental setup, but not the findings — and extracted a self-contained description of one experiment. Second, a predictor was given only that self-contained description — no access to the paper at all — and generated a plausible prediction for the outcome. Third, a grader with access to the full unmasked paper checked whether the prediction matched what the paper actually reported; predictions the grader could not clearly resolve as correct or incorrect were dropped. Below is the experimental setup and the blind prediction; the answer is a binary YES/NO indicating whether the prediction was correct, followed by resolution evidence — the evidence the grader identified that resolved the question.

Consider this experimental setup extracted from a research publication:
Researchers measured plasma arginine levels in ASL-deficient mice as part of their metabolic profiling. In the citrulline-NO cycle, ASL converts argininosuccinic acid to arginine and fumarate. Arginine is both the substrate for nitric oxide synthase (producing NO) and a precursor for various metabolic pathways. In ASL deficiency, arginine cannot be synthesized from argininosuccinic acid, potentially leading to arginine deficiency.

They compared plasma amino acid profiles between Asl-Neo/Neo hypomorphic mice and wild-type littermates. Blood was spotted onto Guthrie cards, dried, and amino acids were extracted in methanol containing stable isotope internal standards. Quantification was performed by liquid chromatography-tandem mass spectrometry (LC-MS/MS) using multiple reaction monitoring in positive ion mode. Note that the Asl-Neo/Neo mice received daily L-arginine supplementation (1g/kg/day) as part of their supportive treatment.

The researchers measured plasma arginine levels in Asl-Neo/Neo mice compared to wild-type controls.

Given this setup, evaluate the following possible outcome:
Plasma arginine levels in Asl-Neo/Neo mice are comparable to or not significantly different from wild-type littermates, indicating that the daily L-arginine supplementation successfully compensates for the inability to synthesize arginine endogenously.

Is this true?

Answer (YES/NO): NO